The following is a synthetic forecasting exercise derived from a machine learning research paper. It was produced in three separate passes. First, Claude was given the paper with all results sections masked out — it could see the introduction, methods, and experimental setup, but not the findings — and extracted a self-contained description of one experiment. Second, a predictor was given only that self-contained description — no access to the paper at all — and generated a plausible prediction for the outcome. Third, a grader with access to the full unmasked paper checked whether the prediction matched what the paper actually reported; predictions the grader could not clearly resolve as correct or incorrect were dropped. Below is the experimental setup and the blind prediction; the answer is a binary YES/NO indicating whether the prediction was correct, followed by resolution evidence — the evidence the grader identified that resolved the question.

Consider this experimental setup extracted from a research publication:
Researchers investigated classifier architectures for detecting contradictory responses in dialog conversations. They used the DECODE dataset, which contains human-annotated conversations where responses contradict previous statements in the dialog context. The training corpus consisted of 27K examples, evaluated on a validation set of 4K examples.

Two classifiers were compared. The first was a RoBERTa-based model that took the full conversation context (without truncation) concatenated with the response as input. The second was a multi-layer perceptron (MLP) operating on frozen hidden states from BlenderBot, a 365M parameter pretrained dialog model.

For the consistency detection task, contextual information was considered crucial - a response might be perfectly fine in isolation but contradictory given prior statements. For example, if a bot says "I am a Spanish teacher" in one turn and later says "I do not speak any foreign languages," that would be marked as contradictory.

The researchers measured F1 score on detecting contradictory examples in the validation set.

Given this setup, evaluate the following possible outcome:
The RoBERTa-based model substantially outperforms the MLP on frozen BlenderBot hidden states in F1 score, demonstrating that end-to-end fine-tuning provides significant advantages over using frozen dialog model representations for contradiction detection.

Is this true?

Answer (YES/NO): YES